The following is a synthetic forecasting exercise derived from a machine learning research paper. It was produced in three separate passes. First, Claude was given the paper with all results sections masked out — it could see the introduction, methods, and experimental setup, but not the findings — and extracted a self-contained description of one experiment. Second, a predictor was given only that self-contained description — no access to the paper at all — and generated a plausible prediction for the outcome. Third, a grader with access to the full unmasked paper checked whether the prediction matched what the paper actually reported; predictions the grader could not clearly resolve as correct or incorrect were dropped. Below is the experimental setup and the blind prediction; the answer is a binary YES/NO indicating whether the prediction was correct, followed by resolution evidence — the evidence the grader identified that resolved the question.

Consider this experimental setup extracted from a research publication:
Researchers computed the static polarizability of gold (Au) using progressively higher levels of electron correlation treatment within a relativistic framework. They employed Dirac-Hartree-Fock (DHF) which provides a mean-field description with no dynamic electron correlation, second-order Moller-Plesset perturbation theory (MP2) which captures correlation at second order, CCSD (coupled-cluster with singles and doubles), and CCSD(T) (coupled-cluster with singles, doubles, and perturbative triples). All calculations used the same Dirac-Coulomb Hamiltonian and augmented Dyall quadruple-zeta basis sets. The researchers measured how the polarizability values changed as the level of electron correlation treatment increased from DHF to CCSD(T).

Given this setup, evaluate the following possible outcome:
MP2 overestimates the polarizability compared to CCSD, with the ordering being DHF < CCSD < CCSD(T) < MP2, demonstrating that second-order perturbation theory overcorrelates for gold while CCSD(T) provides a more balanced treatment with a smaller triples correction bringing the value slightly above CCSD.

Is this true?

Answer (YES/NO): NO